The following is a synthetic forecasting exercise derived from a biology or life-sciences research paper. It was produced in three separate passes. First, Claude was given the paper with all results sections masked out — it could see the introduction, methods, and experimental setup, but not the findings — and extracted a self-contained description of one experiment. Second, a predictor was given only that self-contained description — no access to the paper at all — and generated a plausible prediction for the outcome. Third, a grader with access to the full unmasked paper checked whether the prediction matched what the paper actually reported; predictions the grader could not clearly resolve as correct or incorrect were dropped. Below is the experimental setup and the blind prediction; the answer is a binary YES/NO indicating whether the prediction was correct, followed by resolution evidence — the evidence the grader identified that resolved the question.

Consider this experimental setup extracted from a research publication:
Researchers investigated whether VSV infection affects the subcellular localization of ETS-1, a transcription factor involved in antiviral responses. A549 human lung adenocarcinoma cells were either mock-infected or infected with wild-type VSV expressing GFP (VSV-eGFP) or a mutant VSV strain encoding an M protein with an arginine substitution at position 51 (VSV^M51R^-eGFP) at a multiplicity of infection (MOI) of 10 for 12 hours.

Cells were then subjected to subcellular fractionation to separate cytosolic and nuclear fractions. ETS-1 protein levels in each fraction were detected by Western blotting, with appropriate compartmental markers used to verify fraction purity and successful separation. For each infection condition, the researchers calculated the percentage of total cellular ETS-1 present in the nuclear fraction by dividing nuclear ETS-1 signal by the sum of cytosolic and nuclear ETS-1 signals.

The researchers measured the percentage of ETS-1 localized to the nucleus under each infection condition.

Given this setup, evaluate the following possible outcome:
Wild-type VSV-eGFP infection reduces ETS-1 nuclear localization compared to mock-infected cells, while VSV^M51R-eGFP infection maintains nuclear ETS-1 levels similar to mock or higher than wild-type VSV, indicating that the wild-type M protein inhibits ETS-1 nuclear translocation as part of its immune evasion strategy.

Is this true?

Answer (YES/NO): YES